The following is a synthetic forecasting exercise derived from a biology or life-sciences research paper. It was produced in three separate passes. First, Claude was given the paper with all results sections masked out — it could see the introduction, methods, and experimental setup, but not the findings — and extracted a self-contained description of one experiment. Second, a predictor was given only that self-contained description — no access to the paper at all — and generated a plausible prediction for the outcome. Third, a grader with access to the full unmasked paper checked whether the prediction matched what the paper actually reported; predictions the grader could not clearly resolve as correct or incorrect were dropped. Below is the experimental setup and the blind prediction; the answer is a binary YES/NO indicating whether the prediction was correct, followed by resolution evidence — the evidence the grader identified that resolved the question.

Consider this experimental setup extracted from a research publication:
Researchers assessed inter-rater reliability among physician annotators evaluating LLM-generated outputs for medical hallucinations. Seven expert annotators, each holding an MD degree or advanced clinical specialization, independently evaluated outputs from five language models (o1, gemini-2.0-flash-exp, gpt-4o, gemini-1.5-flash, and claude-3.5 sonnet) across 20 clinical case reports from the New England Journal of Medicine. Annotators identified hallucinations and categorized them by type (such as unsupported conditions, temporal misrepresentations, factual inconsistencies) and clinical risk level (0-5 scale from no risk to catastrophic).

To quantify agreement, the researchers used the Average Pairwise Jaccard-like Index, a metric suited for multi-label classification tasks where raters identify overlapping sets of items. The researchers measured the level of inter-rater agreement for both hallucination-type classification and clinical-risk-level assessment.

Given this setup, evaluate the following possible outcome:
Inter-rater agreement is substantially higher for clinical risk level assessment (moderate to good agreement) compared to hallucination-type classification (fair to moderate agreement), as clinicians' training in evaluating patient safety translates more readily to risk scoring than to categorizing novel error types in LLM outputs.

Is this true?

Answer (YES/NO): NO